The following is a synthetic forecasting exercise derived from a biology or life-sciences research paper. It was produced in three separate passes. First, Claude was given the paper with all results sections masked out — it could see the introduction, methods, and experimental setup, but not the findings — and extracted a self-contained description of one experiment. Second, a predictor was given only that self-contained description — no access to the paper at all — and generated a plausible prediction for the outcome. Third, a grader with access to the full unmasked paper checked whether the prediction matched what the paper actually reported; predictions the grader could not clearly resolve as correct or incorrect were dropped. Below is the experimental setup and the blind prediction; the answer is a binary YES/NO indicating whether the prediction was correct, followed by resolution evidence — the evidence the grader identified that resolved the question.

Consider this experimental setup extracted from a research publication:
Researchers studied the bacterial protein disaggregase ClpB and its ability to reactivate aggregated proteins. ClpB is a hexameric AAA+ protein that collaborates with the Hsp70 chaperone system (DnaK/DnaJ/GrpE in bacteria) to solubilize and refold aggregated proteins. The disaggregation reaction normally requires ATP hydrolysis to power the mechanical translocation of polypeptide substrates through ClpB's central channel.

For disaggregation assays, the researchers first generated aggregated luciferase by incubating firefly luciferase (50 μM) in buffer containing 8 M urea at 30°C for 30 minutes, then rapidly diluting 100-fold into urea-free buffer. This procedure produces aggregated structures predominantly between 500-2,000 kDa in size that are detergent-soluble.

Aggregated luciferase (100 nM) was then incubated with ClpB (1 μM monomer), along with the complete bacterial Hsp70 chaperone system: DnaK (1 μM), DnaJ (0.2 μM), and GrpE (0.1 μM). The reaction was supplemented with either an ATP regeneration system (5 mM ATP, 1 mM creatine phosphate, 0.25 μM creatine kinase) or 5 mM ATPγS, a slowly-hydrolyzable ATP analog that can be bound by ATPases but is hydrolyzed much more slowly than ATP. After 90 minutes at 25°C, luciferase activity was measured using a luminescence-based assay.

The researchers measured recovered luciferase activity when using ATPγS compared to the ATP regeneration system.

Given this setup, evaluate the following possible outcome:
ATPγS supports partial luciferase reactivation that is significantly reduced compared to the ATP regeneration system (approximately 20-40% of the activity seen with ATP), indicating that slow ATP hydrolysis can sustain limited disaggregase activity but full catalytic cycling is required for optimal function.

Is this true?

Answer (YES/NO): NO